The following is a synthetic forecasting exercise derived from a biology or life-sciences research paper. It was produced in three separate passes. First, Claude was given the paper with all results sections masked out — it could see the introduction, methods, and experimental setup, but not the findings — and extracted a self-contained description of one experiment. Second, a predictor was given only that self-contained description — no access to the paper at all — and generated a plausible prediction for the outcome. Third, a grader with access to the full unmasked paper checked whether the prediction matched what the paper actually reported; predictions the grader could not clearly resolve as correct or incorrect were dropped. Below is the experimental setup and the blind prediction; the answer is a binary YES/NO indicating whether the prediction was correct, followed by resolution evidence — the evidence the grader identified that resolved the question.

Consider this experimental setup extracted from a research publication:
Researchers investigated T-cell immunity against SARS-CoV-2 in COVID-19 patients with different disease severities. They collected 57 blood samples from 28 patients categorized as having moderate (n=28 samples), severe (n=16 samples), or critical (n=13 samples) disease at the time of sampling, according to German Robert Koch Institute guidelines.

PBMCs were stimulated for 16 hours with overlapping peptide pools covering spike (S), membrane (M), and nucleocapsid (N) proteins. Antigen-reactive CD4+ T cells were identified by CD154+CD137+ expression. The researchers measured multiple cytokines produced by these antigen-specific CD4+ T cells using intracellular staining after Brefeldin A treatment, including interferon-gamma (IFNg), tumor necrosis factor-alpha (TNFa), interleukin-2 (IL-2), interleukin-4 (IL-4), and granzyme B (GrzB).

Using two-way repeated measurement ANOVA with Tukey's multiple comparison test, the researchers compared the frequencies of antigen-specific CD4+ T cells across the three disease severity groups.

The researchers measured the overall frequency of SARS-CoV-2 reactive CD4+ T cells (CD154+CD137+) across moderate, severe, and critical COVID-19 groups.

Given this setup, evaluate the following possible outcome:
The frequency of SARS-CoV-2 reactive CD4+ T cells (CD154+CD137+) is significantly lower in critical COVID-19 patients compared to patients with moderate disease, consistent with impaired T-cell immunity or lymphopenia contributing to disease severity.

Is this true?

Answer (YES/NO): NO